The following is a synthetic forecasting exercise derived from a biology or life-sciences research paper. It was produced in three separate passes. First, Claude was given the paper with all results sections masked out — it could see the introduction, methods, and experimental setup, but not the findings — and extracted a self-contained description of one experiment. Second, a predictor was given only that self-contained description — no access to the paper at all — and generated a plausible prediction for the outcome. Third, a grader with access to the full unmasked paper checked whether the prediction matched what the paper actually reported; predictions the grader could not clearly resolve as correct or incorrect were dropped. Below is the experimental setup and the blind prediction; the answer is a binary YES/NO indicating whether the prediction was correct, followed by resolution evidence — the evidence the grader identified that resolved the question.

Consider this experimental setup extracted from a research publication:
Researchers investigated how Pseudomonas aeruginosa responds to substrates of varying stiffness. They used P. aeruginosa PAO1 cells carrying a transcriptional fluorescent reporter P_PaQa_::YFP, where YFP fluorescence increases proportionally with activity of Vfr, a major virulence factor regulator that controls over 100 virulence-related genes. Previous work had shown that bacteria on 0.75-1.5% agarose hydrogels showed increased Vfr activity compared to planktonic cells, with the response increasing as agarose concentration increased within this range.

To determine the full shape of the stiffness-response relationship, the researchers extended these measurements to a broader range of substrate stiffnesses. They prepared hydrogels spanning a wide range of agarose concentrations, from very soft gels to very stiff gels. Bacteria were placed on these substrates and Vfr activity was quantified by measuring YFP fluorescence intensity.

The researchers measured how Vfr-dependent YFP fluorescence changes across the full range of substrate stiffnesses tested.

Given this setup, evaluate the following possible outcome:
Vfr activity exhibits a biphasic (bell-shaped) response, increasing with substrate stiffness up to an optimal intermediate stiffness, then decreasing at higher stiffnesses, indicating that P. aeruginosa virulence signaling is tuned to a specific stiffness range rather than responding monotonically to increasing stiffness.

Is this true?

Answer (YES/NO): YES